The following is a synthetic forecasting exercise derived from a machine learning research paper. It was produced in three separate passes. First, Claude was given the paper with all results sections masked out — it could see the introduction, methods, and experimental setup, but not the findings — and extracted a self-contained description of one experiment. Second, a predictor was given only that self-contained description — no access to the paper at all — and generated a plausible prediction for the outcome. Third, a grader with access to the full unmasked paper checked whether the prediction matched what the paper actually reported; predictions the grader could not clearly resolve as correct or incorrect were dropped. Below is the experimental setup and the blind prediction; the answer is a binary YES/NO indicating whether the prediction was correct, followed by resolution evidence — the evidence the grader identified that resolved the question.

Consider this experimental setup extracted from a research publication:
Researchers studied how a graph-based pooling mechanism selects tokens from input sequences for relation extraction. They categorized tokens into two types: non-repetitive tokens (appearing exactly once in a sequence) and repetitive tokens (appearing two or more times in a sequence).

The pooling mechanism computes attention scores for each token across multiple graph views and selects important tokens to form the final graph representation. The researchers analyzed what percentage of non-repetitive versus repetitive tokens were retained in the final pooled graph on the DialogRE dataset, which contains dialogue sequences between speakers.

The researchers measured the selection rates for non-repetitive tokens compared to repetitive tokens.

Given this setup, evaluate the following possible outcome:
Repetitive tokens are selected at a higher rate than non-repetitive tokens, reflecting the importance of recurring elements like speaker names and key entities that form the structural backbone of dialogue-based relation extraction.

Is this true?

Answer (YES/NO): NO